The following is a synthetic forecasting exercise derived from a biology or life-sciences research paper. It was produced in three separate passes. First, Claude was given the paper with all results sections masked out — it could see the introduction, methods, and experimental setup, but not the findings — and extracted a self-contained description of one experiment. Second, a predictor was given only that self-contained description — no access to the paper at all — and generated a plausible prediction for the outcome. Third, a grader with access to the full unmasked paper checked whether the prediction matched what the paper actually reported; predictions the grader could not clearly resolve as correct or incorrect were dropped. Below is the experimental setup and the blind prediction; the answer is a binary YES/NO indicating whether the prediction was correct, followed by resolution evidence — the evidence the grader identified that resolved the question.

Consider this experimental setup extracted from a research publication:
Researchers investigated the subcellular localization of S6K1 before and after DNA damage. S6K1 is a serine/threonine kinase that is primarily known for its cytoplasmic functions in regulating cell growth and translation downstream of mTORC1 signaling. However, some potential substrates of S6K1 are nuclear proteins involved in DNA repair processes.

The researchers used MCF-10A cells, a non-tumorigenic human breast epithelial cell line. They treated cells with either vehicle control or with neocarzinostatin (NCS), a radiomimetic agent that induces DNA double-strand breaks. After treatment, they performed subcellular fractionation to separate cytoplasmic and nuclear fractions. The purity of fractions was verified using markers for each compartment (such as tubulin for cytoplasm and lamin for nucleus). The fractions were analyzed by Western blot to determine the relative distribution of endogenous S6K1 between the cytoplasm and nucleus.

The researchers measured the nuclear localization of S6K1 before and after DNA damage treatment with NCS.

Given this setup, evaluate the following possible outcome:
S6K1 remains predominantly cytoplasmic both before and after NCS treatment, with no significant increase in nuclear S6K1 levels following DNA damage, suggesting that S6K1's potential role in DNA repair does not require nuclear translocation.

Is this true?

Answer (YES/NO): YES